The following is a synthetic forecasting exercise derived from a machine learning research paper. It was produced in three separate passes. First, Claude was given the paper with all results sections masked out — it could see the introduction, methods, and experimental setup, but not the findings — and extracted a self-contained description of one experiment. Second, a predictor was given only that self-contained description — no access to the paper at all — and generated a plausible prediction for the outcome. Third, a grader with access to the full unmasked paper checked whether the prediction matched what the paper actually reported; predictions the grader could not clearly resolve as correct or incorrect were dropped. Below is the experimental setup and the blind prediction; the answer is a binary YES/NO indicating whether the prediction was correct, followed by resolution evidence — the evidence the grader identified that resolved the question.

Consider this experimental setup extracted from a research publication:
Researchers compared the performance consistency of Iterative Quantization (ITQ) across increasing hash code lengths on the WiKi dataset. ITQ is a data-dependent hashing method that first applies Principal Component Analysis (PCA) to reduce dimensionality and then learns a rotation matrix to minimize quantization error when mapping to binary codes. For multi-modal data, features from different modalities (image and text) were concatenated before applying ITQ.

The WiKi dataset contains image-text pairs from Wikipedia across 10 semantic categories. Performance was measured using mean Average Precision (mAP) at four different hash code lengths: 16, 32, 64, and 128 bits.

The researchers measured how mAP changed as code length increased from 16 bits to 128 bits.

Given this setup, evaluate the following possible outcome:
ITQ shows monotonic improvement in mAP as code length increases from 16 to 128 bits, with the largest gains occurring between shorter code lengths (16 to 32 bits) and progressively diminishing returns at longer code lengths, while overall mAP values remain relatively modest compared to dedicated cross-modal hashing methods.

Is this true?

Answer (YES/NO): YES